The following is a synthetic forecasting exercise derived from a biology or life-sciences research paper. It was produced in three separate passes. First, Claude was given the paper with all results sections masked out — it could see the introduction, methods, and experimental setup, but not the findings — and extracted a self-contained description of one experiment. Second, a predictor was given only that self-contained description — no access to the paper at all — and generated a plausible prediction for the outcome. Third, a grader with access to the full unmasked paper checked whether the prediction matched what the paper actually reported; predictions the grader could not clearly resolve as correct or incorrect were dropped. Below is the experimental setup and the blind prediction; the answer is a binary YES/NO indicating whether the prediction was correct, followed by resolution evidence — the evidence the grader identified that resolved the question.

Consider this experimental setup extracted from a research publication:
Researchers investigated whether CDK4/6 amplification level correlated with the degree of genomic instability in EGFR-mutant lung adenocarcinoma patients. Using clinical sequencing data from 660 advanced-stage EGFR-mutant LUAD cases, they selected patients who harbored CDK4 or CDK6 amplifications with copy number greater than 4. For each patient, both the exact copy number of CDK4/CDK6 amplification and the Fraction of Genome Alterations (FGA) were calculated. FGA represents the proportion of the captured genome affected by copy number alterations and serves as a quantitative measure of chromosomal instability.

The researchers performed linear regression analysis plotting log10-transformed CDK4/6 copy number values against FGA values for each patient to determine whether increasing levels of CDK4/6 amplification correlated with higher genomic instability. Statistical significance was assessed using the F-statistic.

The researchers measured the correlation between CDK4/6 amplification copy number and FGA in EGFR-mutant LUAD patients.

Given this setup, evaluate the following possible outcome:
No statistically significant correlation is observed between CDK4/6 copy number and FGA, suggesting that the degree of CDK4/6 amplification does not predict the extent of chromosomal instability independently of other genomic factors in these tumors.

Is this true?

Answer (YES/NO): NO